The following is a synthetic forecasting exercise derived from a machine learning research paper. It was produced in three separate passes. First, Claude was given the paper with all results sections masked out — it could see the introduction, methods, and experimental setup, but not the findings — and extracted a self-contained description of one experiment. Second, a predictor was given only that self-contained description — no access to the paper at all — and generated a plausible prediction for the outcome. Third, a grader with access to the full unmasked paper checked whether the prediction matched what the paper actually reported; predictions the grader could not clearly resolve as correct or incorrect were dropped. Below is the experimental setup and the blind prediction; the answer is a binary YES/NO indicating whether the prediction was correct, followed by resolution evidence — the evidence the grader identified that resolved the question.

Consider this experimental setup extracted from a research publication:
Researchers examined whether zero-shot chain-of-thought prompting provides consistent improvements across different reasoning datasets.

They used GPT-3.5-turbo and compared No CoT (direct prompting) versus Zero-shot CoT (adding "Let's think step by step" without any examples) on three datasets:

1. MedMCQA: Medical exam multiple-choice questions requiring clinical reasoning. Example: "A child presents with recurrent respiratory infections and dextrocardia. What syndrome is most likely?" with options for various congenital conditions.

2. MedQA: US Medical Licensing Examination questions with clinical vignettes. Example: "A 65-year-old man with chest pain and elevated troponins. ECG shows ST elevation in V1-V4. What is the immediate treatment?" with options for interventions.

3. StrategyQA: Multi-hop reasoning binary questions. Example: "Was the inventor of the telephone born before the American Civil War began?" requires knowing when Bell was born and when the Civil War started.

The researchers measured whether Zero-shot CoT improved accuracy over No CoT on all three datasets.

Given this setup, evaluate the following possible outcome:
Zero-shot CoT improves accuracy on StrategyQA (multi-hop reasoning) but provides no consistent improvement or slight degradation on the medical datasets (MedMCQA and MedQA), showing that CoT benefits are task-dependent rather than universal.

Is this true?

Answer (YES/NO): NO